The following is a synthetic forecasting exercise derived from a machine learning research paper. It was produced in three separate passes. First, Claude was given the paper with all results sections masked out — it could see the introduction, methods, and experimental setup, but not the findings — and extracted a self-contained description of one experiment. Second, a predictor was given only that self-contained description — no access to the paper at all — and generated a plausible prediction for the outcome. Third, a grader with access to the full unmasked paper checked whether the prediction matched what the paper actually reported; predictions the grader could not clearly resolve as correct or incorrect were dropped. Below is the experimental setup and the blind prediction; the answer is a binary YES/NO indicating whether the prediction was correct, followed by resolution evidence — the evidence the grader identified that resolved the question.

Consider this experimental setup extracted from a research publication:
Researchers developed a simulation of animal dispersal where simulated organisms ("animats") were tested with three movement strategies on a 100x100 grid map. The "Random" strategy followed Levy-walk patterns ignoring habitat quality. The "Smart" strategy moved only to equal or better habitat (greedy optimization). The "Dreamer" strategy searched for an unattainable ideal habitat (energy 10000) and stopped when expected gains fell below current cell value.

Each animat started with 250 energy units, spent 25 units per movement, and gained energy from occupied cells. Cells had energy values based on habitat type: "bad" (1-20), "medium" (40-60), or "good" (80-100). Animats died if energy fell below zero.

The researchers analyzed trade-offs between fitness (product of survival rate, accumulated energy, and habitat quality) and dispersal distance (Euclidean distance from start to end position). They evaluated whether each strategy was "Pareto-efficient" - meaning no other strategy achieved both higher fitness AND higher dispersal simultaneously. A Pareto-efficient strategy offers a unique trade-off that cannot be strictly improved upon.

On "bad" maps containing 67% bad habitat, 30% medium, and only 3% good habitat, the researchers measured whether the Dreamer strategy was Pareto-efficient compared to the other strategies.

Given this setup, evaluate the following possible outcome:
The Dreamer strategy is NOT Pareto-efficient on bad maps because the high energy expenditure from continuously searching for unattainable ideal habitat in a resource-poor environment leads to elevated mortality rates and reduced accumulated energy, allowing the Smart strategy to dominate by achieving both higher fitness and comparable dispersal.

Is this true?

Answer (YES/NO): NO